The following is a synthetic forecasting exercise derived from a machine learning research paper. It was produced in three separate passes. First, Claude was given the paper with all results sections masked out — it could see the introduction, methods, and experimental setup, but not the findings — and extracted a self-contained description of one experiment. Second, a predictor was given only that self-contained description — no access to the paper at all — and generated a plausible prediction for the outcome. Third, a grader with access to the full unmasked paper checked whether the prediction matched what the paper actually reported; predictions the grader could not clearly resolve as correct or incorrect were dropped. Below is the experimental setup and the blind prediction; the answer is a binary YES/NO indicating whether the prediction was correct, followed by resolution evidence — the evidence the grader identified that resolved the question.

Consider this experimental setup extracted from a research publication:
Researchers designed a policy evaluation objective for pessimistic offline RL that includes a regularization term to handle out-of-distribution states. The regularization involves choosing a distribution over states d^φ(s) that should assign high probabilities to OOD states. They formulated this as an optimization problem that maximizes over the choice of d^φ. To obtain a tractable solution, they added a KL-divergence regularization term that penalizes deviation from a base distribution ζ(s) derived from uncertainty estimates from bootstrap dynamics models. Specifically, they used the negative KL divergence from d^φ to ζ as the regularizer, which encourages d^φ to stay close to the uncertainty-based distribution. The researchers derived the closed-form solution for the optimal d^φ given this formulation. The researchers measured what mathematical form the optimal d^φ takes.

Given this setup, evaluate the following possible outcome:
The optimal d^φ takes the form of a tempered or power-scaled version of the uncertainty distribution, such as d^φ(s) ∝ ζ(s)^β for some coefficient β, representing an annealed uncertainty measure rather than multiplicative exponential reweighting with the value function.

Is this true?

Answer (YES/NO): NO